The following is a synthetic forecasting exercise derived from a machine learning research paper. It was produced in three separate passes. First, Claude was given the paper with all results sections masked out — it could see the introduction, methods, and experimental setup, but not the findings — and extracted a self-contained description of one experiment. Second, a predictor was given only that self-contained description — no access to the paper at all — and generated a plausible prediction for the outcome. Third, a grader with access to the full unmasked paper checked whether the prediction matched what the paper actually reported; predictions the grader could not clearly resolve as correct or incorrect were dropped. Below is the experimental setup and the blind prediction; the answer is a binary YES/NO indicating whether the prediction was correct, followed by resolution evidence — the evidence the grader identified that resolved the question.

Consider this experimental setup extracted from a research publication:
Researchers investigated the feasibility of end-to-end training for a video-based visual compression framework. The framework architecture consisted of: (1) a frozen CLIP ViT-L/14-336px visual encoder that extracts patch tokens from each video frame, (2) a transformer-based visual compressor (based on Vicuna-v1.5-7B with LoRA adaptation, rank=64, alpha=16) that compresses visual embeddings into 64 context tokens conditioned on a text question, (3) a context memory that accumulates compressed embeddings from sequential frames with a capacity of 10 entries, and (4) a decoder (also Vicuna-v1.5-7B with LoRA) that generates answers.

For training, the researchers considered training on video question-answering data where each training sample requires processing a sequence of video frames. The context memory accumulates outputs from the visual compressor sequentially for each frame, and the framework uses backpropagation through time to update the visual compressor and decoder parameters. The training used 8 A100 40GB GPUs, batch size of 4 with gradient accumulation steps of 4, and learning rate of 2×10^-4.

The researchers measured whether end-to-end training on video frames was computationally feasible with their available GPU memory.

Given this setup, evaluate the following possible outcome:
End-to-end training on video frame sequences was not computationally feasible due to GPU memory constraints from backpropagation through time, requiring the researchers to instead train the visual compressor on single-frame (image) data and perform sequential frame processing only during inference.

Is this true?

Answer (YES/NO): YES